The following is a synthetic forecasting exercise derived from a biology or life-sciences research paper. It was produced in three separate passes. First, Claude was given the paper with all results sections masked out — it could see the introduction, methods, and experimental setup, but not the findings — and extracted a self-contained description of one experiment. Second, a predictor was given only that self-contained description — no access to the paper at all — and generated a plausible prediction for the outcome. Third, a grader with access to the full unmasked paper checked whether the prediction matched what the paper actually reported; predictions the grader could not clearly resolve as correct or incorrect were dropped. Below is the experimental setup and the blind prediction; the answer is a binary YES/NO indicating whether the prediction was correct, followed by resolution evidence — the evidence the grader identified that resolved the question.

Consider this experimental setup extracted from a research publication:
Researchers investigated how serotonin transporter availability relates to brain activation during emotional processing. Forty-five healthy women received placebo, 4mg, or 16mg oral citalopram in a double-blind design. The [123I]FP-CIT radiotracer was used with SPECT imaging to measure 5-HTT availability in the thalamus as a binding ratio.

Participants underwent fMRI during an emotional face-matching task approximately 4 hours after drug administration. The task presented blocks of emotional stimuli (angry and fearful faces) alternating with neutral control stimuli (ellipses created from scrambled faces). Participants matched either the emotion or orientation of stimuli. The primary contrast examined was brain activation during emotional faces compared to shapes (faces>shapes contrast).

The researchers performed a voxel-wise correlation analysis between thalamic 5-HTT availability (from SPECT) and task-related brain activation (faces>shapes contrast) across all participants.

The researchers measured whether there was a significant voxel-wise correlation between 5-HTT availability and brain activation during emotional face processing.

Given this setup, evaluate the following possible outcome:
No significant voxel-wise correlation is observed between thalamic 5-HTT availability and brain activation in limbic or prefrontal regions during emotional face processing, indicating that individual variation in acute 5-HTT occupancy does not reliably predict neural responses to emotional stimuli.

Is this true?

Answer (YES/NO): YES